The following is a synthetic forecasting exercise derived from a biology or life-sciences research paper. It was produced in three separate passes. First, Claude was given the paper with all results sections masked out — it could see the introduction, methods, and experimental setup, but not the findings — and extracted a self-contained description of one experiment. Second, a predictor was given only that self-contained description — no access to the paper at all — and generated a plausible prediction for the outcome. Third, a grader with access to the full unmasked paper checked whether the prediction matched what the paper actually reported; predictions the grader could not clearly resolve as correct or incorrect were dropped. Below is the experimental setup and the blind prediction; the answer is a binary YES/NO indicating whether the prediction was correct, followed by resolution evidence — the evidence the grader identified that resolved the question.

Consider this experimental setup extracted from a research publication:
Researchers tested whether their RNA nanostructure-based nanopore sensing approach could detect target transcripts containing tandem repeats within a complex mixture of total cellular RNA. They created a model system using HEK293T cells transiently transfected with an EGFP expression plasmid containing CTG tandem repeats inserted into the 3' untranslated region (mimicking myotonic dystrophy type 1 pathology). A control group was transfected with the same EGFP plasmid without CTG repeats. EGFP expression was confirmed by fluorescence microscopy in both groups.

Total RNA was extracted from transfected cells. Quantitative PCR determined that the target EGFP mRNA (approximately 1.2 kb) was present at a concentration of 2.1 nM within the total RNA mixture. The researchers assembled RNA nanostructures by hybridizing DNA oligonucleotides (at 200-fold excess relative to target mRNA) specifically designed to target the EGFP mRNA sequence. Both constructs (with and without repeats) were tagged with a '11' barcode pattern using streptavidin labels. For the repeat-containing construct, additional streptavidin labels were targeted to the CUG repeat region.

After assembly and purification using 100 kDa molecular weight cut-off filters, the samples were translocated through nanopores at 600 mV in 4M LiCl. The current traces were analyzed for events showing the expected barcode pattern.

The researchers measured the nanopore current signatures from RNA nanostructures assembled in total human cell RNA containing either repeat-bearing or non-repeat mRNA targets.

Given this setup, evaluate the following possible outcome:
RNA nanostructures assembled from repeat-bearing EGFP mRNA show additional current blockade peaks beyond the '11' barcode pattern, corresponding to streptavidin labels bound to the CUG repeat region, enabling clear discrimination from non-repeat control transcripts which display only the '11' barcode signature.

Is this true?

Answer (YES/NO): YES